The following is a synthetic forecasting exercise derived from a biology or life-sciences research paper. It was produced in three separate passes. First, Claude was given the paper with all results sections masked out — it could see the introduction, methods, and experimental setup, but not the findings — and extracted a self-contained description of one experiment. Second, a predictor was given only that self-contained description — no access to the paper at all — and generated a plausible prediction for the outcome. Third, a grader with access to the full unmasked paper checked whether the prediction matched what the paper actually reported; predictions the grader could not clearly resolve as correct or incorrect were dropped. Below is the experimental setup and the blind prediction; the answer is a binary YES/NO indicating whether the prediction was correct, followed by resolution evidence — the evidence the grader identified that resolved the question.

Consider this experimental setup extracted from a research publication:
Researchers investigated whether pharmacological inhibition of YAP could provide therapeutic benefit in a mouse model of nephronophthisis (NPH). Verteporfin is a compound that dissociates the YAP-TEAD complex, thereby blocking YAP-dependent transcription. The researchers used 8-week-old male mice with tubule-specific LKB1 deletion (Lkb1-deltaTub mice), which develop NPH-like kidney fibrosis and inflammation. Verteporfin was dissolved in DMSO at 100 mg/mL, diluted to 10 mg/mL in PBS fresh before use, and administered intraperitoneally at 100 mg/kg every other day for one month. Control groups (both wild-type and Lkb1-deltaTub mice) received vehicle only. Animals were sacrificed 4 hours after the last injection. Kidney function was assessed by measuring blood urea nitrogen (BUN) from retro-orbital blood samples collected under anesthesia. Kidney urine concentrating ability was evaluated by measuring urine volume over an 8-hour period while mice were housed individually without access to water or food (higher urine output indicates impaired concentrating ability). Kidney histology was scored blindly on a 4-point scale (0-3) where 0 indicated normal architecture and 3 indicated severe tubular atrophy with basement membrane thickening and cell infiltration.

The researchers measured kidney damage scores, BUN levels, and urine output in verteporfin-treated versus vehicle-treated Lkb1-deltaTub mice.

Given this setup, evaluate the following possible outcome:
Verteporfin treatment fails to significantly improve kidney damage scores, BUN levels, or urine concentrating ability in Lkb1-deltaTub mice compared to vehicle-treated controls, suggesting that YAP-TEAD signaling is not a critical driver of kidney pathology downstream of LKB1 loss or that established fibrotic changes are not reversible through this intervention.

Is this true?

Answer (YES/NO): YES